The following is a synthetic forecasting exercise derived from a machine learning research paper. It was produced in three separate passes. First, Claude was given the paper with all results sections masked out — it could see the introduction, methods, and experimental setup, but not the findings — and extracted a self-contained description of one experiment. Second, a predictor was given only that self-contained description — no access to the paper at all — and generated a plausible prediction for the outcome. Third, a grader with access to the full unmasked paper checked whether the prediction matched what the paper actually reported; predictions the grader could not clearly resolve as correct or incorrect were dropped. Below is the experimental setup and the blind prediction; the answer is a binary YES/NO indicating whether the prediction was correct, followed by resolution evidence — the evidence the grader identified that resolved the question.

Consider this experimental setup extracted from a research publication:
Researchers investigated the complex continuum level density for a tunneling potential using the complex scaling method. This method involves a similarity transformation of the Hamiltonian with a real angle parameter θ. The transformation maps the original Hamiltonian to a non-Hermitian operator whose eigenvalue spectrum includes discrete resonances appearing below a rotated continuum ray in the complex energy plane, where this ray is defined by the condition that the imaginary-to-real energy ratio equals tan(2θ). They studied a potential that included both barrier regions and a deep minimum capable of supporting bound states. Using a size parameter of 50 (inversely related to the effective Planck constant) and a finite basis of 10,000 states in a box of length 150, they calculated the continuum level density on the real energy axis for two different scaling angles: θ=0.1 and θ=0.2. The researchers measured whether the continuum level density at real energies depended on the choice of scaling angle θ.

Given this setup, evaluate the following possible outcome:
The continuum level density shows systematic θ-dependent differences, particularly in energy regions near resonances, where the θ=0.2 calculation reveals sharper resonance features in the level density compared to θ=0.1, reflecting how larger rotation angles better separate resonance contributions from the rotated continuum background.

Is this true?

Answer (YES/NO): NO